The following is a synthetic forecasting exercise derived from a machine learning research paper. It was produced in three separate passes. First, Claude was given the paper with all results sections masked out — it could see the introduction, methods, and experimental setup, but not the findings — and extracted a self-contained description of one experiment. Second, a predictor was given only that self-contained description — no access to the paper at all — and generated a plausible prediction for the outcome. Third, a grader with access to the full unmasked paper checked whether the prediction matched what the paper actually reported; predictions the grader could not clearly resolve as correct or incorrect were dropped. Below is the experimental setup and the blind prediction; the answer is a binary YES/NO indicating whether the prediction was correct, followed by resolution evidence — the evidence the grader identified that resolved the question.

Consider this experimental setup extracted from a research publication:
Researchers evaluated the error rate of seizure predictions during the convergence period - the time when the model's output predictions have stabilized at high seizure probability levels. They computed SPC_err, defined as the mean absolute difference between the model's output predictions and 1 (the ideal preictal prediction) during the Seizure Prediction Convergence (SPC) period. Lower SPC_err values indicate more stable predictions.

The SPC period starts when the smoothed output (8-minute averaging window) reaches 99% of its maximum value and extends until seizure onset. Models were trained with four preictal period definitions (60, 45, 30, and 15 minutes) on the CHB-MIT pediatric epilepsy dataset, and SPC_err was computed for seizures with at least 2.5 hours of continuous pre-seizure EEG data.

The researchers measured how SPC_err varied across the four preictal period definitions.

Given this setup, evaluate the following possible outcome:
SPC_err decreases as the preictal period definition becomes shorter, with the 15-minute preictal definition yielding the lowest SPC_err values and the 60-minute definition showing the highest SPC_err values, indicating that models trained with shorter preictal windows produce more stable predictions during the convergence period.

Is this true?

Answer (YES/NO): NO